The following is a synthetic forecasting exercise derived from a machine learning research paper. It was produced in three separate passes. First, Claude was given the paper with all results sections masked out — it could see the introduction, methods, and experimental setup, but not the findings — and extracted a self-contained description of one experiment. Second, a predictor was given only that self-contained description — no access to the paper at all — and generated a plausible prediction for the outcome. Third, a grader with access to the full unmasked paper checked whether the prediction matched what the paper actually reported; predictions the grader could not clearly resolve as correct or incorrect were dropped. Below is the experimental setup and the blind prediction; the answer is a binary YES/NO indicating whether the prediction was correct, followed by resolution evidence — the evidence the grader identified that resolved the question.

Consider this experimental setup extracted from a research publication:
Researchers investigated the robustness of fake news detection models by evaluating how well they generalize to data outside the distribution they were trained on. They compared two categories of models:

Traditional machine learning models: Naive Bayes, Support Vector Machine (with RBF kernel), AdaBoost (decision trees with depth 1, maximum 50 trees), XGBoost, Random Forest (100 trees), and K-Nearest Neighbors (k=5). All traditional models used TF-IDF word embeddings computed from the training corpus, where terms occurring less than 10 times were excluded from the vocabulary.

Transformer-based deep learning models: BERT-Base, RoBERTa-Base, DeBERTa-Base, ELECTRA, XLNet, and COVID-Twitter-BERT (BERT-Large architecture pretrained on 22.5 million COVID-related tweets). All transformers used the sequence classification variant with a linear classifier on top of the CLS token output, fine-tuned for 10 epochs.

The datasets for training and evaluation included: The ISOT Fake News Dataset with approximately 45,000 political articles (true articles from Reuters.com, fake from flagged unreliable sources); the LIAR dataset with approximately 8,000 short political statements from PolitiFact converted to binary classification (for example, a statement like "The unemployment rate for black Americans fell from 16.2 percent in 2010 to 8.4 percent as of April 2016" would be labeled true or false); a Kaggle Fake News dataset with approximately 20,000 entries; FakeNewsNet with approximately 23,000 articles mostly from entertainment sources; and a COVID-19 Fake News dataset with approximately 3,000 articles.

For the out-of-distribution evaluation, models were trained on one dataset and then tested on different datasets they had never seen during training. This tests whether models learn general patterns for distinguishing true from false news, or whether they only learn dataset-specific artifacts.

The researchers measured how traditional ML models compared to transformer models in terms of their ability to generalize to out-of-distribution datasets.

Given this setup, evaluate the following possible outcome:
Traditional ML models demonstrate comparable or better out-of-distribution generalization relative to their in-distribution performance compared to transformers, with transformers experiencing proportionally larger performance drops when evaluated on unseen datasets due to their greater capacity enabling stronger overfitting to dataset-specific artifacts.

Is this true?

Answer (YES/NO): YES